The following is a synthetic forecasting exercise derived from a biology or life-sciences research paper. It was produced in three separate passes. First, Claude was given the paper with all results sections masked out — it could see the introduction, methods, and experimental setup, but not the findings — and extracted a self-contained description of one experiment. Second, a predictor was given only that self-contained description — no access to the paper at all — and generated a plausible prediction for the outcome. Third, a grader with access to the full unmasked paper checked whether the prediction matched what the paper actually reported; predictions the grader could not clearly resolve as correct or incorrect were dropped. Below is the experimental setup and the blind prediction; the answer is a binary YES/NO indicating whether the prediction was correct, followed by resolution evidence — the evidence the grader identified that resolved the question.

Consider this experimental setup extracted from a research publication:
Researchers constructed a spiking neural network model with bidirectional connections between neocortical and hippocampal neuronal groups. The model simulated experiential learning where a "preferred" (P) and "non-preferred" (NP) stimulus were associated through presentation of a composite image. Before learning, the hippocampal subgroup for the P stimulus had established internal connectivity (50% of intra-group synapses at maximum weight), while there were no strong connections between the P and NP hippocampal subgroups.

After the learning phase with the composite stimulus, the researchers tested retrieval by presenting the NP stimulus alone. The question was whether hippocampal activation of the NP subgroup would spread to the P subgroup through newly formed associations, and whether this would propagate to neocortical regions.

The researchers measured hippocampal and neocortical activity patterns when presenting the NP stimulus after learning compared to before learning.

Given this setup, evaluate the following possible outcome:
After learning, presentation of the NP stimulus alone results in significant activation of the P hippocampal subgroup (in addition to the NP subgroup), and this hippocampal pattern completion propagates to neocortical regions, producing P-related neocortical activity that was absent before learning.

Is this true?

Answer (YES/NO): YES